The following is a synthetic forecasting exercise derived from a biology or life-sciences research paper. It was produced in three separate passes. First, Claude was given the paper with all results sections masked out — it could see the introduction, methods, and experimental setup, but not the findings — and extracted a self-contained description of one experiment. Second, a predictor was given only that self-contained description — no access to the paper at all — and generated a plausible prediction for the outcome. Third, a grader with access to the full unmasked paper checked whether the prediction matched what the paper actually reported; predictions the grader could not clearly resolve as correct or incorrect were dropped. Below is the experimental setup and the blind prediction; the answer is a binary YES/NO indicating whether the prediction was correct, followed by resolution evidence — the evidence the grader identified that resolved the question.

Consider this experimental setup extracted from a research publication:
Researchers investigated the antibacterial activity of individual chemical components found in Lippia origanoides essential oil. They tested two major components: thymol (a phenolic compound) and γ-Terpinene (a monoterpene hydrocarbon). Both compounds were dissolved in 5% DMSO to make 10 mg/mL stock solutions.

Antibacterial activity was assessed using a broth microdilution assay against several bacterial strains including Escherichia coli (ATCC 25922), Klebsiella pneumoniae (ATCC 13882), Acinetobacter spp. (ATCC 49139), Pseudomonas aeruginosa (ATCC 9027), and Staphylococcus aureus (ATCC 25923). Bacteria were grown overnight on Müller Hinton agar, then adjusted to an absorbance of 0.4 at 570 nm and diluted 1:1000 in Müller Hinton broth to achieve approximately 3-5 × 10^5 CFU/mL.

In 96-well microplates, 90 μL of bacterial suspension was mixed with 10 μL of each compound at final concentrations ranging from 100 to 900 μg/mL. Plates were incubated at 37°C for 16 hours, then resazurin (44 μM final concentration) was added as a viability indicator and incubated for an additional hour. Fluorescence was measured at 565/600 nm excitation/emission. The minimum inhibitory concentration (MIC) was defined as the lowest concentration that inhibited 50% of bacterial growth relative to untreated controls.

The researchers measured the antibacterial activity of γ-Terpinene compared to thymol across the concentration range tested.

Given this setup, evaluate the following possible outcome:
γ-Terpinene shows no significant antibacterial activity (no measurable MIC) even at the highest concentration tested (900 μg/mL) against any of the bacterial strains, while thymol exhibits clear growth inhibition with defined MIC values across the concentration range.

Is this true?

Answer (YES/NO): YES